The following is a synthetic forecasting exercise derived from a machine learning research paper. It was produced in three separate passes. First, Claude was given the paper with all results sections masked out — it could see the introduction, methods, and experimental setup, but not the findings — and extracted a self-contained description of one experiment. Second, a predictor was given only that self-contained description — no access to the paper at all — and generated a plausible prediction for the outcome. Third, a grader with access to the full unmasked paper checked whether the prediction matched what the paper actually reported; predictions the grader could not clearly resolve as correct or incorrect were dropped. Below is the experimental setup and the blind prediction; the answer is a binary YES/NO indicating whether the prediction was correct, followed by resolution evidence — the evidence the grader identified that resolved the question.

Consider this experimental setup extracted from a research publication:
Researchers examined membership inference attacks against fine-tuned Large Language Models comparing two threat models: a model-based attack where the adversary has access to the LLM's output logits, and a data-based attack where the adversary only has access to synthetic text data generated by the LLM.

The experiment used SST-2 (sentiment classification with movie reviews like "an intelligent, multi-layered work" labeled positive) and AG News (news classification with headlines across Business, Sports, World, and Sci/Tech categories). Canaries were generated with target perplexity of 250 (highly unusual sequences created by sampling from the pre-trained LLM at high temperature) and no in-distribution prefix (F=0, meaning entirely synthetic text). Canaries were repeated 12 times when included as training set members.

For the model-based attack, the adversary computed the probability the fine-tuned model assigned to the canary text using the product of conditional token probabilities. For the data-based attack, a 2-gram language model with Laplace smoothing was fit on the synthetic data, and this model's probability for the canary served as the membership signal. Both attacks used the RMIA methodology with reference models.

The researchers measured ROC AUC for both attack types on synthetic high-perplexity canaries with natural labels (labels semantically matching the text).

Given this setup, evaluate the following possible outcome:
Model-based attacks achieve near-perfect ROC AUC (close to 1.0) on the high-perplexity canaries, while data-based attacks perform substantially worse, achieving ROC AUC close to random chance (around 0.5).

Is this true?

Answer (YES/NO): NO